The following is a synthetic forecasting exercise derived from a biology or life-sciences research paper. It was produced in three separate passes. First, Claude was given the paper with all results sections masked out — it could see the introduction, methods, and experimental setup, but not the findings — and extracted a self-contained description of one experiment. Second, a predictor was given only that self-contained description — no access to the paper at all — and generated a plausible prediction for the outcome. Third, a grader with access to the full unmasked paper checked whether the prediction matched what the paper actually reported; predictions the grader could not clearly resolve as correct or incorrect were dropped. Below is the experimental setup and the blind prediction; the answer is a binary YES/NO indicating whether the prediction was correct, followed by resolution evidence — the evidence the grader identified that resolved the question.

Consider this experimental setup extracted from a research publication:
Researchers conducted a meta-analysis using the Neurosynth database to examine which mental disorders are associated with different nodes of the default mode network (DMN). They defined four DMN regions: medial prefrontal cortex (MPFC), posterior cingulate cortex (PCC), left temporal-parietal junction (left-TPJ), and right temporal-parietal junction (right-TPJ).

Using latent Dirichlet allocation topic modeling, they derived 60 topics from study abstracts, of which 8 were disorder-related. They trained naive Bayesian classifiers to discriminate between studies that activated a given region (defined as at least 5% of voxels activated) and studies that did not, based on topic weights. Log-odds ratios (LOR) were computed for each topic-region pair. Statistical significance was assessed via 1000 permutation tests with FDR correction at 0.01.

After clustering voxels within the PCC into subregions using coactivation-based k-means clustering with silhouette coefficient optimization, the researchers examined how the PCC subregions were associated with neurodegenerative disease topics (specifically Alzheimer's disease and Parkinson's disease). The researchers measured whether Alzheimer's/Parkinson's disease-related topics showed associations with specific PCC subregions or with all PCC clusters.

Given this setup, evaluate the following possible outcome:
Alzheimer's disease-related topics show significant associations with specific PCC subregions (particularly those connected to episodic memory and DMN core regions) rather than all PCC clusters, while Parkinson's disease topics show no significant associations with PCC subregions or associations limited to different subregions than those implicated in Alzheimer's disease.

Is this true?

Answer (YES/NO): NO